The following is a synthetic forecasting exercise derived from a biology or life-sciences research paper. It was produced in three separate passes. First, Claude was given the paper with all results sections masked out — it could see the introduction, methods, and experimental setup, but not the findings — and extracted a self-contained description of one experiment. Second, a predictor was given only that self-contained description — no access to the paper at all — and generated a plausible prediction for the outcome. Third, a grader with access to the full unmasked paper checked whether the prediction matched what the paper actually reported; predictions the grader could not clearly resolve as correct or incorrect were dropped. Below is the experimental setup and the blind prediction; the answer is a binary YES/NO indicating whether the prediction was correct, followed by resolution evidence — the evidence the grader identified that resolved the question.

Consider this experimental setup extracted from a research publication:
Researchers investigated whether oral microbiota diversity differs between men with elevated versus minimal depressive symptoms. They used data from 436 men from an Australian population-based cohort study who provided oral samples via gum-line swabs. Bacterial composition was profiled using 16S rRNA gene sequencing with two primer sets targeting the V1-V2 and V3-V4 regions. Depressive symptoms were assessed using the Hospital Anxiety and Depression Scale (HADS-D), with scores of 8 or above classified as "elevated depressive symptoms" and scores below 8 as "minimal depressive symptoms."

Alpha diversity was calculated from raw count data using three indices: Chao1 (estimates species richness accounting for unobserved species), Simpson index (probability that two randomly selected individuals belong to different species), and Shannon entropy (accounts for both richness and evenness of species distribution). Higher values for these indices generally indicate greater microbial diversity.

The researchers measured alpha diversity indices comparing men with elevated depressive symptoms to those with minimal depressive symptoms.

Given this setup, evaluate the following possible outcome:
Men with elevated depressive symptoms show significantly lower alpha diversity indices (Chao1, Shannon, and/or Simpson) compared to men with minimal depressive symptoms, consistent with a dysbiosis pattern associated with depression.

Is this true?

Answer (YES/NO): NO